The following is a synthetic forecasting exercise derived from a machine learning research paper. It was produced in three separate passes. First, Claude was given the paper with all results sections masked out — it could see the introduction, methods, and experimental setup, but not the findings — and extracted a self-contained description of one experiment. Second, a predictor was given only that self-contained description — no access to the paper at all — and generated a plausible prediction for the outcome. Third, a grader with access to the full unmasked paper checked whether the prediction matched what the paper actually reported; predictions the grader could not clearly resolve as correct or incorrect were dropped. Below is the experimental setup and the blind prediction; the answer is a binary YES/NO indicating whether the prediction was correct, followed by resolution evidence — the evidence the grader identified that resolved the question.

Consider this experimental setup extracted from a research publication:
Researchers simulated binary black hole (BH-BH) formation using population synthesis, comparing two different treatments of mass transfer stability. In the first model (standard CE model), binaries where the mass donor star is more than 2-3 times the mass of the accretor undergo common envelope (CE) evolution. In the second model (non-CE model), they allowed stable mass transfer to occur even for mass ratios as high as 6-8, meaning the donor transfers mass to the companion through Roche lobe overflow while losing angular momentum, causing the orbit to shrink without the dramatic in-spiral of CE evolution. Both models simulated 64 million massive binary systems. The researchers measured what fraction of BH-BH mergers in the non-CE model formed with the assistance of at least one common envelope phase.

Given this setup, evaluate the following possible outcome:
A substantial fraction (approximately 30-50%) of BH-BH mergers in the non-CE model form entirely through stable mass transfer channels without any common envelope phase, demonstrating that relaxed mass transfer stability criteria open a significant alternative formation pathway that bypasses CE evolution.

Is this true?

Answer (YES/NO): NO